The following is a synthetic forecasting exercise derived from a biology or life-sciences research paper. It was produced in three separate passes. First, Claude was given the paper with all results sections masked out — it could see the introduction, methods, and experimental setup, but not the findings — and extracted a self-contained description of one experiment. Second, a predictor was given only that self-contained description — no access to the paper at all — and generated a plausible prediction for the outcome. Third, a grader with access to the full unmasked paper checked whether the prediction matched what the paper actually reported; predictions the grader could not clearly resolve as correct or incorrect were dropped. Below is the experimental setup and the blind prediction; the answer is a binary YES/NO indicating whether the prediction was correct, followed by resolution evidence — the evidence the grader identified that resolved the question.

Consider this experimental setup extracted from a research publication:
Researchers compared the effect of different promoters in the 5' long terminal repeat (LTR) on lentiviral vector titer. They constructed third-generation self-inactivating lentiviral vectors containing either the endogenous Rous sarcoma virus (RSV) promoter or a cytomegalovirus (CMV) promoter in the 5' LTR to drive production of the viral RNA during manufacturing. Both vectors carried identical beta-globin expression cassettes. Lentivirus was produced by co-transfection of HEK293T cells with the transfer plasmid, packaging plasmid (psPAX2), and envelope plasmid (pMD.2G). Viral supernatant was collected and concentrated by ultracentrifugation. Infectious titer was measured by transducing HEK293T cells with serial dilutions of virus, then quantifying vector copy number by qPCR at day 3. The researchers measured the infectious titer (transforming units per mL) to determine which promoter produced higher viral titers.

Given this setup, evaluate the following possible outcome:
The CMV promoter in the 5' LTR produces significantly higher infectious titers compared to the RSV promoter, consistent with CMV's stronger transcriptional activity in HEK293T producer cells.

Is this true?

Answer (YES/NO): YES